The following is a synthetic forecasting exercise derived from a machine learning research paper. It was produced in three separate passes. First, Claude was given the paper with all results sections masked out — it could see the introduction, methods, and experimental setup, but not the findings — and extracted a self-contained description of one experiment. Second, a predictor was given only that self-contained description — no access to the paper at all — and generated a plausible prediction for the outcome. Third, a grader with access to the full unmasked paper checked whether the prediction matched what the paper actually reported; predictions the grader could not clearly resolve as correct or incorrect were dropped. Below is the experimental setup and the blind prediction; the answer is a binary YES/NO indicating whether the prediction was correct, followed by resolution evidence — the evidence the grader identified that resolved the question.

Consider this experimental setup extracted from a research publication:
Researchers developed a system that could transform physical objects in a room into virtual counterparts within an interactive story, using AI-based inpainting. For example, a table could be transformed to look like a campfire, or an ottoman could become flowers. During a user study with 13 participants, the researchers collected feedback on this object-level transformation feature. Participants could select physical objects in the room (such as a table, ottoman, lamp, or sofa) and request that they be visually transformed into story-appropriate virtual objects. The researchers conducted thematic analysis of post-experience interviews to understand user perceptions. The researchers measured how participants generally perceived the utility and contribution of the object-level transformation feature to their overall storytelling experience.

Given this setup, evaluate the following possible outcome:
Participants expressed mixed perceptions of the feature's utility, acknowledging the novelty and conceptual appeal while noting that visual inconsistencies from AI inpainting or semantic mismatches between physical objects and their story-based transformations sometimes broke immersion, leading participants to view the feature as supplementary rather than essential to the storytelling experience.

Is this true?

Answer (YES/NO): YES